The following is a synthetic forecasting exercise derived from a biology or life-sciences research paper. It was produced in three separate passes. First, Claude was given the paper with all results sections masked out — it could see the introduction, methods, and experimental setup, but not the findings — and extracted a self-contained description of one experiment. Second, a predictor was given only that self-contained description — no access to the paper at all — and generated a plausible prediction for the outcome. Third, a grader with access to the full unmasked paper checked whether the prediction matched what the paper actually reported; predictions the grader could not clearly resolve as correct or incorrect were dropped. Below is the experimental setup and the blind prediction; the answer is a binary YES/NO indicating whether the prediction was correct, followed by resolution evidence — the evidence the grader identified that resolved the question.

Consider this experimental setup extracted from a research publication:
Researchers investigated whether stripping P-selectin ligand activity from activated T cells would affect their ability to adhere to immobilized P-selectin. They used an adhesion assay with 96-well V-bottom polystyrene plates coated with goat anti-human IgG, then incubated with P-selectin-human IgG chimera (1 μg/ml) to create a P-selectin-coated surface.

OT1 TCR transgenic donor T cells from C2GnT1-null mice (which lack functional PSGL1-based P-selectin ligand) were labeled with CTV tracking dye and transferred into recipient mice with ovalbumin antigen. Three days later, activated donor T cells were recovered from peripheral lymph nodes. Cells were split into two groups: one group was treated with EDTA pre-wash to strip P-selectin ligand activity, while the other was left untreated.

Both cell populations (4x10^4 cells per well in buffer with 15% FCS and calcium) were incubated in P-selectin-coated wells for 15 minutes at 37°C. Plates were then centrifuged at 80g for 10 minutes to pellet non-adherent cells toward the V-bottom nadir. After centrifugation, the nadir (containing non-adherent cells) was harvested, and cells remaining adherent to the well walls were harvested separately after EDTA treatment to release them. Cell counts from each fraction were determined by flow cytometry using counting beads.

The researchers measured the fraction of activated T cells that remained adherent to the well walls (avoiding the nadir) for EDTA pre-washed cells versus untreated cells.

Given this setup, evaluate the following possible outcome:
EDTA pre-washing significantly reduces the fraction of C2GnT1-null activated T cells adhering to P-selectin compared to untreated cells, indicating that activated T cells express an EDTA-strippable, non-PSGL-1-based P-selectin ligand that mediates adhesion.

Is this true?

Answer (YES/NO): YES